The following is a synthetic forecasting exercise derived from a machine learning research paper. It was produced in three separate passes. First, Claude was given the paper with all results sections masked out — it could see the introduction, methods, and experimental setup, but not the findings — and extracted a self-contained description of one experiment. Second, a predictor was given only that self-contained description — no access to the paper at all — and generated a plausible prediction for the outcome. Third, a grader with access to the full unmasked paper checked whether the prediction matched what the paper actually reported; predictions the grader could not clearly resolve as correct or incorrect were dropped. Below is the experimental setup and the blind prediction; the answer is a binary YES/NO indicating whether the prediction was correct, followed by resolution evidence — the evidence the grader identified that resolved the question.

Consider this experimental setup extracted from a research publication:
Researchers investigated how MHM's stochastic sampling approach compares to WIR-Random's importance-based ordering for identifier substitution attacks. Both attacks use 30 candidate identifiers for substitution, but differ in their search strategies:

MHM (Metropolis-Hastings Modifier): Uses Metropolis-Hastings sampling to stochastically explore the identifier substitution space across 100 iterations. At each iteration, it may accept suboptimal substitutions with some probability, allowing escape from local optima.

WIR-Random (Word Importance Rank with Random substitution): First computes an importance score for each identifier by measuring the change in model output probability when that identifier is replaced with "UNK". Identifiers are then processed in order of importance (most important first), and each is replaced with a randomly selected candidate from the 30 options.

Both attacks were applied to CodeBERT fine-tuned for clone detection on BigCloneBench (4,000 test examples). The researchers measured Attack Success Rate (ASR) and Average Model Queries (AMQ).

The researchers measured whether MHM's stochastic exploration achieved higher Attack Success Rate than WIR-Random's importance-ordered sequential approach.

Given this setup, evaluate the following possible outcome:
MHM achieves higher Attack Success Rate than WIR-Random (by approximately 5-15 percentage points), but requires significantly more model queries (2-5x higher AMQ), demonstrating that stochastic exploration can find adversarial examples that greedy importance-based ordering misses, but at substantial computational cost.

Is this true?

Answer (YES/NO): NO